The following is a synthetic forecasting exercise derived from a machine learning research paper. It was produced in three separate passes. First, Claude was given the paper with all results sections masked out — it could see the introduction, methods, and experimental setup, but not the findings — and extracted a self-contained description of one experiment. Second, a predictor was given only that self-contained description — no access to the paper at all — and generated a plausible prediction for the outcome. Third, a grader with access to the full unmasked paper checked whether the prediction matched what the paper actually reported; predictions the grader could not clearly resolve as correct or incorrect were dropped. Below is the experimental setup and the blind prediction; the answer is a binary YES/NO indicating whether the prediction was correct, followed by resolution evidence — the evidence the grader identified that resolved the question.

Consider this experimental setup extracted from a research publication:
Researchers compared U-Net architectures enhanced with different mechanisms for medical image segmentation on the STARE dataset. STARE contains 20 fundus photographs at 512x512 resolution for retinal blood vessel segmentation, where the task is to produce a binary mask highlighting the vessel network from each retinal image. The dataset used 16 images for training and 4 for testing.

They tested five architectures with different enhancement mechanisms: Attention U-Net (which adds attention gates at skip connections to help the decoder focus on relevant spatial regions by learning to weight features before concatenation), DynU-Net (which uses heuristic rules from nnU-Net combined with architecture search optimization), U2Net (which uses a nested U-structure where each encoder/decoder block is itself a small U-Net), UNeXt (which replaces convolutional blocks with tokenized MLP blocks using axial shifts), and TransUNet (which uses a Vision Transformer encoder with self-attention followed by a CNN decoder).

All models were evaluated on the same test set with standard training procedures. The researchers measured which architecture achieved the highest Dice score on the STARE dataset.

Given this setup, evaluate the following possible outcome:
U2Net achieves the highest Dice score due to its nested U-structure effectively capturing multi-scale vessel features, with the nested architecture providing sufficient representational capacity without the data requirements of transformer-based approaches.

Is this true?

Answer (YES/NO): NO